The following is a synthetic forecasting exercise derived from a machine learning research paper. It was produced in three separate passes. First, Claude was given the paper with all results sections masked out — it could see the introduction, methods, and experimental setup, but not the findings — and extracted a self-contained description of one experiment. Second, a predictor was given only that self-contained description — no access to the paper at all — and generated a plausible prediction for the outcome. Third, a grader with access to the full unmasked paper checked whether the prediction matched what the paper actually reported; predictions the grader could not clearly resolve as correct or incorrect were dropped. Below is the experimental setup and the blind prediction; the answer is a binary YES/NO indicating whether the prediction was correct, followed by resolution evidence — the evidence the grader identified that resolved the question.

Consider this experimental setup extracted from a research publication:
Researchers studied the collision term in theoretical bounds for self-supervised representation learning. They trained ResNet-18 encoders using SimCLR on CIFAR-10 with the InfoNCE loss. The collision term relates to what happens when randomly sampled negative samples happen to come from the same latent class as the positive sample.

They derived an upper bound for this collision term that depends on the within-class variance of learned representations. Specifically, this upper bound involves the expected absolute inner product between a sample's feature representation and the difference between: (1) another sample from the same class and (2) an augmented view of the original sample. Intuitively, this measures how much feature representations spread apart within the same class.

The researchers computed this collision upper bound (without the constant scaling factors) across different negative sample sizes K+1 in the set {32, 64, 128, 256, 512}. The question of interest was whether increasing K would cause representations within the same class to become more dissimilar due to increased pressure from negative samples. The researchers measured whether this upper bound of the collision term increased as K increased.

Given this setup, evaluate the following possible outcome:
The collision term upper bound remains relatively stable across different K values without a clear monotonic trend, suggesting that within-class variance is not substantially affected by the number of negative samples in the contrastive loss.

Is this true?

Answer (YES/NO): YES